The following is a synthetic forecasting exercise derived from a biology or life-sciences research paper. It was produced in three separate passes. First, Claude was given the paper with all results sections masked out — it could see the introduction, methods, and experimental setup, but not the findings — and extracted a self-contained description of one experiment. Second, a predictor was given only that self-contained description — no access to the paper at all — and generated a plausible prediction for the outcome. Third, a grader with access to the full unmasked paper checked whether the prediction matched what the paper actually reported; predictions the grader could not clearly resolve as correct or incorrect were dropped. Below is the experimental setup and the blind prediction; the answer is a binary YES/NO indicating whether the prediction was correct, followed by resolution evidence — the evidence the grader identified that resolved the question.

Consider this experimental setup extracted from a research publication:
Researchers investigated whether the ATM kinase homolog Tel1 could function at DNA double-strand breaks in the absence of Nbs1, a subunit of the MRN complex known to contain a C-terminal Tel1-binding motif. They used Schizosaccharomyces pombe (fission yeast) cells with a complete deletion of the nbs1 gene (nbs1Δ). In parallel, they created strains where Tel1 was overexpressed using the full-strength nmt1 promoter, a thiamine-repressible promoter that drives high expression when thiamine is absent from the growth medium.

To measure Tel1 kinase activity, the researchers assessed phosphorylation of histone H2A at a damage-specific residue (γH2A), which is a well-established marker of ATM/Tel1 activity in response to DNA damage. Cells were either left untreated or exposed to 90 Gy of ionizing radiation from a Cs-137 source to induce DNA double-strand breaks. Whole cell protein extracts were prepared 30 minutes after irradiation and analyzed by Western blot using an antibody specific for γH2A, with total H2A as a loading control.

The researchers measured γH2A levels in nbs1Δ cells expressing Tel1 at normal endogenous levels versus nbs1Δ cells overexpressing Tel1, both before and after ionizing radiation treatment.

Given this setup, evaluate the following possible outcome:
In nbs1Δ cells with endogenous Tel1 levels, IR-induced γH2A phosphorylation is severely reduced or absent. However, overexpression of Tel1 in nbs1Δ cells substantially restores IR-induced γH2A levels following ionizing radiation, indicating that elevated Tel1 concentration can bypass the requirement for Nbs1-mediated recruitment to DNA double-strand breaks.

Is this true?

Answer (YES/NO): YES